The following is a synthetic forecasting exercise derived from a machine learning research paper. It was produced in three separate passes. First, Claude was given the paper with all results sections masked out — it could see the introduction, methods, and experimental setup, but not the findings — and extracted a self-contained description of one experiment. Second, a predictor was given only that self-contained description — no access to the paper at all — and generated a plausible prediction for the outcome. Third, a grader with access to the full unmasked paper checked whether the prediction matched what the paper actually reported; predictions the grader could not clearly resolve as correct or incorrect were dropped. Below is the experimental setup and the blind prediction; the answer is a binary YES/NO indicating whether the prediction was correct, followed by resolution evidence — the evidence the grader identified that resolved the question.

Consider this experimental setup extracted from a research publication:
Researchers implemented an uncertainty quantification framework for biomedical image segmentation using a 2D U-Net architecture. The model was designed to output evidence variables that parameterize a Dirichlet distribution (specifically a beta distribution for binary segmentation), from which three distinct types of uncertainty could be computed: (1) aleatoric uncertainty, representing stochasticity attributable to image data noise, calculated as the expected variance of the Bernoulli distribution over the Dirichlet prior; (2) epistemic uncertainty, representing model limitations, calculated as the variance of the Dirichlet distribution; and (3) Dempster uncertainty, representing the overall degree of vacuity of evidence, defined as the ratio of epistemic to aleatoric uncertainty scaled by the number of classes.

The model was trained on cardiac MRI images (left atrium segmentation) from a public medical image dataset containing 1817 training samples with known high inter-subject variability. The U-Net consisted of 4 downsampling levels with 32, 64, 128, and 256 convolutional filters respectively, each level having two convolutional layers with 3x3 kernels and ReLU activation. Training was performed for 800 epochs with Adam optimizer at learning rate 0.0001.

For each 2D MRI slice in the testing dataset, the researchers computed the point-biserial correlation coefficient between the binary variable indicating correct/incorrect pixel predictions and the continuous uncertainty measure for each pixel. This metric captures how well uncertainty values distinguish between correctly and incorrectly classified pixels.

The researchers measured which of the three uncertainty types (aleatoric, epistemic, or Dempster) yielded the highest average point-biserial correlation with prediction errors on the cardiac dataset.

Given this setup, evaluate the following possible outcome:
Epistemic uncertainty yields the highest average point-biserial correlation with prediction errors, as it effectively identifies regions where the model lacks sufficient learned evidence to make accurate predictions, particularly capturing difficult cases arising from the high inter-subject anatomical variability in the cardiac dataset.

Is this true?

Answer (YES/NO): NO